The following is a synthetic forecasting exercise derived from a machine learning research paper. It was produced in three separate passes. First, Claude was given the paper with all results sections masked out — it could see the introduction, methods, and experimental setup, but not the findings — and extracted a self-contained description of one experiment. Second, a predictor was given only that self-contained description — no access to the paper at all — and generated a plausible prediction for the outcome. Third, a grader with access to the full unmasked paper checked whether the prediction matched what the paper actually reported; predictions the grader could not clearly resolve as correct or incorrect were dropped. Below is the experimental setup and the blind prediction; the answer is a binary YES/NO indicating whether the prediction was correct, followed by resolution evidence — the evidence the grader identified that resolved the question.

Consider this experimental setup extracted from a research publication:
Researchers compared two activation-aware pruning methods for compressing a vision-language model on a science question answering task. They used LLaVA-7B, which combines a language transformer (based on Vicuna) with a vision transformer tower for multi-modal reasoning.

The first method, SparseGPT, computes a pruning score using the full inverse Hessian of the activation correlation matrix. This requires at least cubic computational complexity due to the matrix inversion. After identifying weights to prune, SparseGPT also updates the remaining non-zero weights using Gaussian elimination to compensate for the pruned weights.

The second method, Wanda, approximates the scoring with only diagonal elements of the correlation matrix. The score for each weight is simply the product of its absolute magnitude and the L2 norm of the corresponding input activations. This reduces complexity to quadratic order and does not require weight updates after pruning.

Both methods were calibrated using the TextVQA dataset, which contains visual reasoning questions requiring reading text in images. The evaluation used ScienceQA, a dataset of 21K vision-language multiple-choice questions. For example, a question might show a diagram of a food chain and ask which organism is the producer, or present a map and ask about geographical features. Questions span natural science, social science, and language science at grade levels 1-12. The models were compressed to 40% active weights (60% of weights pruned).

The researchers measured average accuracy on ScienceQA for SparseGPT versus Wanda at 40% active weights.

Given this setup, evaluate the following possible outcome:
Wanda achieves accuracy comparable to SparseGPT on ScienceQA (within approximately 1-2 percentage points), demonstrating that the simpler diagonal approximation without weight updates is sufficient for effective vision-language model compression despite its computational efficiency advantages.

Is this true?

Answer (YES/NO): NO